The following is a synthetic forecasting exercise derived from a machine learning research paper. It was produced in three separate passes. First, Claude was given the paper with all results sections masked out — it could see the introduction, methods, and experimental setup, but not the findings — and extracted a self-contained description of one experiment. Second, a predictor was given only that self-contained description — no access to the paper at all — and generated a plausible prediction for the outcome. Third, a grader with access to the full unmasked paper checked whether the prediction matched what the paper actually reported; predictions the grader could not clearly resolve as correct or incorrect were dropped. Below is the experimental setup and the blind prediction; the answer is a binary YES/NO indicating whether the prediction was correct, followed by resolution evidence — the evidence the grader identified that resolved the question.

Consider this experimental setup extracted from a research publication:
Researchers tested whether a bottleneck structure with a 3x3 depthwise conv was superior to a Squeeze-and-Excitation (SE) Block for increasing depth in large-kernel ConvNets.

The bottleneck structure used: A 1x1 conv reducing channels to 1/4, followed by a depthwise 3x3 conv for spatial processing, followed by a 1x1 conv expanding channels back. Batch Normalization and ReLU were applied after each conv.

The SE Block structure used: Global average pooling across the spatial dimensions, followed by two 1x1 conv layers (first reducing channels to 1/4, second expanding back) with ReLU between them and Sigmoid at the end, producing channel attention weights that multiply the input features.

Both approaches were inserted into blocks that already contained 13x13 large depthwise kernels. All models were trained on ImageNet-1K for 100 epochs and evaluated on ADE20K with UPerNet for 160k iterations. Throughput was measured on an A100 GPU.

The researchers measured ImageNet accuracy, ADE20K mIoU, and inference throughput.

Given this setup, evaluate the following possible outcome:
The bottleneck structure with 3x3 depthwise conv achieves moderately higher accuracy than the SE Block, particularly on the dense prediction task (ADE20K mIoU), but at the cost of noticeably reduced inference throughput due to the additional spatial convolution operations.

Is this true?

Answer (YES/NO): NO